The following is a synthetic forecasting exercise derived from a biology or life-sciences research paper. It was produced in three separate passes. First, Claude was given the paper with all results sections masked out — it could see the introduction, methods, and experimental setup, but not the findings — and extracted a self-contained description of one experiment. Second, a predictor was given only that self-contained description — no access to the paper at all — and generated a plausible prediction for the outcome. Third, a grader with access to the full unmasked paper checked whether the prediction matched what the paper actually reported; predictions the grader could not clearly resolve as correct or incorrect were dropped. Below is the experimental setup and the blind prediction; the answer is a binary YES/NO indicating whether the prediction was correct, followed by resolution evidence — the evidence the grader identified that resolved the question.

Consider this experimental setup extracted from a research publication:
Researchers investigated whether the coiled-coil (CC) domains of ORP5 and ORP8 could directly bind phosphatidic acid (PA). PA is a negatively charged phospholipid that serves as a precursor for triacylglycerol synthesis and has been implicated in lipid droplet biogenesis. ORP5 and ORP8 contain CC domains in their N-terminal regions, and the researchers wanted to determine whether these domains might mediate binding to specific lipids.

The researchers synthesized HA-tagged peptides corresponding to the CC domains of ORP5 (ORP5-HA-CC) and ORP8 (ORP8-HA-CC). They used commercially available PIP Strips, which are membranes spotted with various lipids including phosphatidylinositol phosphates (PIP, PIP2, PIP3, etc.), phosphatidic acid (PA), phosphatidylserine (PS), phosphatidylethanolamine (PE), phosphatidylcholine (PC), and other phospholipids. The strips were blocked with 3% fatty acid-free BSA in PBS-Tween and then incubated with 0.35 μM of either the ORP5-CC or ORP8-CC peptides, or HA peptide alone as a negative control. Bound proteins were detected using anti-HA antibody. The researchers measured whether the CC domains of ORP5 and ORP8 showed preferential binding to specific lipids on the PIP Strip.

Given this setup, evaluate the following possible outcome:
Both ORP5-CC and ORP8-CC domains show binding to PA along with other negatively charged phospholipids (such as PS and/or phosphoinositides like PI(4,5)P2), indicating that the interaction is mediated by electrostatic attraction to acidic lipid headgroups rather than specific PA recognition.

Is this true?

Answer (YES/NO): NO